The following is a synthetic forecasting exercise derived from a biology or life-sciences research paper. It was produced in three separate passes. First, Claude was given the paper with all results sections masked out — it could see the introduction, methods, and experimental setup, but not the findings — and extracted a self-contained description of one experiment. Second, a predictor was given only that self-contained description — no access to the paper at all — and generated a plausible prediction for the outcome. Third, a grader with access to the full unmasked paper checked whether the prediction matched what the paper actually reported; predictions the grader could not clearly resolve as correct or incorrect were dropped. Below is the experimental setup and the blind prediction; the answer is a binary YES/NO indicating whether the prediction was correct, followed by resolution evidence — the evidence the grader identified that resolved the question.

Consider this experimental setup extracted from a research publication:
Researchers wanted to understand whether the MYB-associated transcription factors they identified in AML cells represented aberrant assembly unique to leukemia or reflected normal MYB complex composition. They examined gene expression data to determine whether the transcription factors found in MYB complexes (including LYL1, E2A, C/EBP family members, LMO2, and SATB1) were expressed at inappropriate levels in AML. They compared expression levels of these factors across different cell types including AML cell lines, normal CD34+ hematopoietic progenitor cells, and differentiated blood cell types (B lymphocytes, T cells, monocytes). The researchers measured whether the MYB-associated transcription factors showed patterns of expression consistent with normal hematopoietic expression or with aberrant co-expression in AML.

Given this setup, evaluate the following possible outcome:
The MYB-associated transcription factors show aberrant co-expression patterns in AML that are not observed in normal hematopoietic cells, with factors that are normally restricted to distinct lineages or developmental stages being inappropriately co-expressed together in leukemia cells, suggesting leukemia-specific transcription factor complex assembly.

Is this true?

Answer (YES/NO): YES